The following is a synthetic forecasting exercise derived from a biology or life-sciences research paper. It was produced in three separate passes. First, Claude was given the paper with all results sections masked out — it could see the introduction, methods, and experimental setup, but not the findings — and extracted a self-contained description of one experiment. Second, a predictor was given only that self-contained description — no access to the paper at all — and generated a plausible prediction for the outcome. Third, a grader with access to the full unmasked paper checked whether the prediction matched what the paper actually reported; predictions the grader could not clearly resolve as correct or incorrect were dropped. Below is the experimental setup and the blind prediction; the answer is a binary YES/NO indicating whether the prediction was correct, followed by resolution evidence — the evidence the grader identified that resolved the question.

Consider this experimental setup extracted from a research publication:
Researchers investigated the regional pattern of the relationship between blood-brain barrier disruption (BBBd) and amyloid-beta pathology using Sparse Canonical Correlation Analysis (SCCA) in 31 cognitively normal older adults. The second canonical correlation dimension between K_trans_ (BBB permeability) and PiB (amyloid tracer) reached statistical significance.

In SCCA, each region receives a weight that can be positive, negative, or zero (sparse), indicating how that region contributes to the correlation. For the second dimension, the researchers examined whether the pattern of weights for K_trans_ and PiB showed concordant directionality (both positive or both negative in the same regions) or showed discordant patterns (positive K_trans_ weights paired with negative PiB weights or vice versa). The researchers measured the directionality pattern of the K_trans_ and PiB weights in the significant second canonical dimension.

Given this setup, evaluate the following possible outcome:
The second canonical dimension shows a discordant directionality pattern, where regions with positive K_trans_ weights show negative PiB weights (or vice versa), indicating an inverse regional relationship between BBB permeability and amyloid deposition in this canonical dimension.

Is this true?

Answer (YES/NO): NO